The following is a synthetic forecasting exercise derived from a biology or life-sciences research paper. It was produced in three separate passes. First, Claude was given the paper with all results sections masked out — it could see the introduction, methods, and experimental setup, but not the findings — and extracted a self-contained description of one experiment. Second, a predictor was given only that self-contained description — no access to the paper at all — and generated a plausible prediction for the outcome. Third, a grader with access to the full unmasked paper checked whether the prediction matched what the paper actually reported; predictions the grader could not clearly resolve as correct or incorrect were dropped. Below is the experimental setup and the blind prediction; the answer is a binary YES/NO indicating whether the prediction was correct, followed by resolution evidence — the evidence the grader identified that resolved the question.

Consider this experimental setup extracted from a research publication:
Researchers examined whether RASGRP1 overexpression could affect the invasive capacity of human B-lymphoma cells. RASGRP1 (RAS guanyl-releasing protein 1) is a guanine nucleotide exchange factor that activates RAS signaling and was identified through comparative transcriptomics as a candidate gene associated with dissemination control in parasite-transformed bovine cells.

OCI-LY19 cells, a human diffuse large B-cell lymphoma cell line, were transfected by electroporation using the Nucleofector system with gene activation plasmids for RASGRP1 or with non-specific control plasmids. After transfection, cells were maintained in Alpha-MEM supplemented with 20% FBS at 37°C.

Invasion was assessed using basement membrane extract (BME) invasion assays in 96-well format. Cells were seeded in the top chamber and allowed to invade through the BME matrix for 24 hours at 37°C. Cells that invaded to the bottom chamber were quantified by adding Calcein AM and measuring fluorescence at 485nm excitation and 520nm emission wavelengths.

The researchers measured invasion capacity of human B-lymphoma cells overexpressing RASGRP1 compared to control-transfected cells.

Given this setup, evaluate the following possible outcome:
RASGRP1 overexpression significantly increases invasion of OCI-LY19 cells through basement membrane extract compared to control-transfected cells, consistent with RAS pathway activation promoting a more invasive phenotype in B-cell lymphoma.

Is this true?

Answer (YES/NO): NO